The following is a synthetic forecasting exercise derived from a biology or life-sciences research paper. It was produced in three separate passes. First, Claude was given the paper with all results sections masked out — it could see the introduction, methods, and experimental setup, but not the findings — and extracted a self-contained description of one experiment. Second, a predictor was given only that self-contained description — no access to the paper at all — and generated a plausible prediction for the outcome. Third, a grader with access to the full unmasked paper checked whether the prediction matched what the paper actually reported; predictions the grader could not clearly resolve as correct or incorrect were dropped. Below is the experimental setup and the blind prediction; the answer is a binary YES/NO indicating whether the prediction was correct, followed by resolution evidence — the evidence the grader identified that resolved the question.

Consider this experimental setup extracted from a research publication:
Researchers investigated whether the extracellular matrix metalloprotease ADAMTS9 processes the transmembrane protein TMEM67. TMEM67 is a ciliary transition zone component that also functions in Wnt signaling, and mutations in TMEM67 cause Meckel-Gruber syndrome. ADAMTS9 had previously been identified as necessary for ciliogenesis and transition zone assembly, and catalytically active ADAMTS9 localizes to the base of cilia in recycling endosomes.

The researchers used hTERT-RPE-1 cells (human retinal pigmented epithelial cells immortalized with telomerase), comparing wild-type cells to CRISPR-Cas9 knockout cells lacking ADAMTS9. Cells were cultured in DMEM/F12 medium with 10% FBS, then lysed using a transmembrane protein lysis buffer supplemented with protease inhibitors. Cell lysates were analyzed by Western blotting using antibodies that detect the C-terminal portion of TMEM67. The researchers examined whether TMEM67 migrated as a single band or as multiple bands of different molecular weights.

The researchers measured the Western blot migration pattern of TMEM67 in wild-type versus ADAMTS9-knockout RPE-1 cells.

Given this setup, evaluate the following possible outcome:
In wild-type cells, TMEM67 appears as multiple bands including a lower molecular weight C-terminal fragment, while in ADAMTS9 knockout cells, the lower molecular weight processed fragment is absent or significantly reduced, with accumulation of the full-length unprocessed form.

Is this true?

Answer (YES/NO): NO